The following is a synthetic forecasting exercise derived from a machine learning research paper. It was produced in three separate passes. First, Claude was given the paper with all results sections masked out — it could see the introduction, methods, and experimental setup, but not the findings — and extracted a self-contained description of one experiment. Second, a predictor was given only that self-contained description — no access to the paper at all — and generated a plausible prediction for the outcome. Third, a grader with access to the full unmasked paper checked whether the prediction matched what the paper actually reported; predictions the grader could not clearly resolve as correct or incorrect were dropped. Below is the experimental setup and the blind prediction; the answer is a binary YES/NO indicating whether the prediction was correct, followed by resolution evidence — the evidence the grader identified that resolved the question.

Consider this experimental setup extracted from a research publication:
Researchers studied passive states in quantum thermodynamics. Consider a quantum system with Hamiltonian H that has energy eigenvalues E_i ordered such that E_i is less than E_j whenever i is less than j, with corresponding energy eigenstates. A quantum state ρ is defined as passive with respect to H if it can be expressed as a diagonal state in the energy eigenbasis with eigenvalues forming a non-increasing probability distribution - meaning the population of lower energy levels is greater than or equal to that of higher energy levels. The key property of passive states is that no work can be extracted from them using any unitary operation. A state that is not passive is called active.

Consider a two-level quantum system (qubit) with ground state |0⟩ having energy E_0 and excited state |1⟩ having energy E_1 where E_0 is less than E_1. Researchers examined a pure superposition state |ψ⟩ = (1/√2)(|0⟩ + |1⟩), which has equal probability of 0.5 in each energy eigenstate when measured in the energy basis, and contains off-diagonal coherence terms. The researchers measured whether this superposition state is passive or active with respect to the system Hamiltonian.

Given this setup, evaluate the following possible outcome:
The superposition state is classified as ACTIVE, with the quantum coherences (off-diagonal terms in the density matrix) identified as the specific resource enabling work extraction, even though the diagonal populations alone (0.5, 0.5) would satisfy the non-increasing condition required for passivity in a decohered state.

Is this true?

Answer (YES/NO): NO